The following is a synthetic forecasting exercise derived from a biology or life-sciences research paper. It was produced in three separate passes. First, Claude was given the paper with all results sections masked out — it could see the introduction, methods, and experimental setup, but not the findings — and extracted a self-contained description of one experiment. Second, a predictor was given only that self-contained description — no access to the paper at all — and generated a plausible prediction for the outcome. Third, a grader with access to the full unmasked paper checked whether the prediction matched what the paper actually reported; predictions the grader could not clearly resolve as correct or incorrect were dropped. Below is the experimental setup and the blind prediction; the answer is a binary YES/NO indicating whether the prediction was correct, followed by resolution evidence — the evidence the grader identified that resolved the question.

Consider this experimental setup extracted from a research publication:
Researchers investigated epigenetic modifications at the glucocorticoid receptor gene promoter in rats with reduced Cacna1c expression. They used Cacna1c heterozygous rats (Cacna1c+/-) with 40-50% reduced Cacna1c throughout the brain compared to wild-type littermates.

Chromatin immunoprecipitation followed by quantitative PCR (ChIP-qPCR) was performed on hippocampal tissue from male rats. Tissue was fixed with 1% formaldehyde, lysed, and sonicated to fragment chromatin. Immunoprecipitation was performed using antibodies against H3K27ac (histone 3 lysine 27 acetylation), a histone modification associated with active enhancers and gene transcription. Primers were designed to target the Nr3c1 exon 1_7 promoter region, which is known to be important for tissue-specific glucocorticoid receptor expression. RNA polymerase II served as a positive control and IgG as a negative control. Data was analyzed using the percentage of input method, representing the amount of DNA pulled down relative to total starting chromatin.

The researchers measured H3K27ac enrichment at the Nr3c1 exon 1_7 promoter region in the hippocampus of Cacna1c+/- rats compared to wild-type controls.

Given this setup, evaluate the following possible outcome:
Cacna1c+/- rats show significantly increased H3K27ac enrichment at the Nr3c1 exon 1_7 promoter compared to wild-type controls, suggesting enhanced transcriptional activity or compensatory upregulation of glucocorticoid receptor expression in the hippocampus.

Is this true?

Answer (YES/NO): NO